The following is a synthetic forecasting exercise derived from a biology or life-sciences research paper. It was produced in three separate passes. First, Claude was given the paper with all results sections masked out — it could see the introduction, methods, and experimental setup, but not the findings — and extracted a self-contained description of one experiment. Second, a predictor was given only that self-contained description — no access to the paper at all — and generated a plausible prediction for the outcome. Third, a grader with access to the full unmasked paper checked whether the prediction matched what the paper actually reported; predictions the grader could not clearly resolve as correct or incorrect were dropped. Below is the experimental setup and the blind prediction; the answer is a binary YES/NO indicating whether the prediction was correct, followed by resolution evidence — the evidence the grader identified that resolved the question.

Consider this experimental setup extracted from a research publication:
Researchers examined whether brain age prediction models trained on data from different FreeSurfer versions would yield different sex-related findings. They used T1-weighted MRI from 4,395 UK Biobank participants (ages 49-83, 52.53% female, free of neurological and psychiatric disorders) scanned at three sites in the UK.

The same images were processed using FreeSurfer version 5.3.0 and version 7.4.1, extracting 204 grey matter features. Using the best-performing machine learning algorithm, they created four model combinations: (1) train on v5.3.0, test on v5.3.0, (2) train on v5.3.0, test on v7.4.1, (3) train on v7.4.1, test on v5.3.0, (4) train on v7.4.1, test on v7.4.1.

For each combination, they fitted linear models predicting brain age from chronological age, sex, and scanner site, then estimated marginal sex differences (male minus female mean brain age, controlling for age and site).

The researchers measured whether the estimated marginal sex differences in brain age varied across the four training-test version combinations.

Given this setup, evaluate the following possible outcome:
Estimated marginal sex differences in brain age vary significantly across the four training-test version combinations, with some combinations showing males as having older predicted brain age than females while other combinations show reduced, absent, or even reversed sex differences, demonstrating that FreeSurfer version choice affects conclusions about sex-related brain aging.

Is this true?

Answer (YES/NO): YES